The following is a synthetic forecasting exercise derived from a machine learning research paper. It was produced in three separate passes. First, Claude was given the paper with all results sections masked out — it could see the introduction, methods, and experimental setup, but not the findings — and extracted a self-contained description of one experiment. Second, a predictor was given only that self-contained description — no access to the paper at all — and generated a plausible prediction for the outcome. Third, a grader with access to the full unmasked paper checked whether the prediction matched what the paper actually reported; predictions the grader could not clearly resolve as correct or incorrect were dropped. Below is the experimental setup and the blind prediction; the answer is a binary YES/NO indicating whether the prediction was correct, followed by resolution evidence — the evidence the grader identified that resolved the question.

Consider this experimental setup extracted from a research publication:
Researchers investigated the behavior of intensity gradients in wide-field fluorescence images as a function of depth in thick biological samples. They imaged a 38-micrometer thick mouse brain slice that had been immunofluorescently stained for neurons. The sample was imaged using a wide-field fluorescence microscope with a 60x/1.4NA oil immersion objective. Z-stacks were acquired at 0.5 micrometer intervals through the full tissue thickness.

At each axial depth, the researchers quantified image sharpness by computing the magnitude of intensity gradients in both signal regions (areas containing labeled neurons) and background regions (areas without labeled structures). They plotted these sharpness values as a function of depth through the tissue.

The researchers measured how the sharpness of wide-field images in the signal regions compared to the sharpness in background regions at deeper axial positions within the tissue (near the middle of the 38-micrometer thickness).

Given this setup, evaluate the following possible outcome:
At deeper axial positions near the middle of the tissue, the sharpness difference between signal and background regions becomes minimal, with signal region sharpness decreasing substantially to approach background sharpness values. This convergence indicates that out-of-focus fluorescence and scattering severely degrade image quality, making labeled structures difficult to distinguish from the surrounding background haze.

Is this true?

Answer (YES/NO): YES